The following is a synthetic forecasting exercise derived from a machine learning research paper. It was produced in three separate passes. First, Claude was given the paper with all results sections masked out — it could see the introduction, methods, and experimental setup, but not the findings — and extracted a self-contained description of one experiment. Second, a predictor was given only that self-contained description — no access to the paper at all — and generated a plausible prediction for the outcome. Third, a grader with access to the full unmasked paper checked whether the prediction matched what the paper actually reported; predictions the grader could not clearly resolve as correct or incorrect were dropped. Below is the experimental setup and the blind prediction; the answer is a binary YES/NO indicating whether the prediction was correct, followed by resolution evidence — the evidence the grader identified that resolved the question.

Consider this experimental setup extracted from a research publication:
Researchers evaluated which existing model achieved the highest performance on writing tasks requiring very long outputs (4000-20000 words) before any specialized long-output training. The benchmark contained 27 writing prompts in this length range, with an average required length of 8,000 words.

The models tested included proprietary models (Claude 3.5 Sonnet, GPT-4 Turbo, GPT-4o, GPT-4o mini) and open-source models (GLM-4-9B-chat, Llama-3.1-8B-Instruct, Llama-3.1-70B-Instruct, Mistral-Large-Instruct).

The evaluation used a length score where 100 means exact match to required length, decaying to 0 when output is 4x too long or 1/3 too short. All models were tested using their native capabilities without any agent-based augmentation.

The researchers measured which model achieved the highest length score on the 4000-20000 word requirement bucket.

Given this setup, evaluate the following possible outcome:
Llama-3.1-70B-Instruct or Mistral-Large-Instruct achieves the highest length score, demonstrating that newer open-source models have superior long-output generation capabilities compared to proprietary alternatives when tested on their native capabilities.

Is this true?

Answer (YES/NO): NO